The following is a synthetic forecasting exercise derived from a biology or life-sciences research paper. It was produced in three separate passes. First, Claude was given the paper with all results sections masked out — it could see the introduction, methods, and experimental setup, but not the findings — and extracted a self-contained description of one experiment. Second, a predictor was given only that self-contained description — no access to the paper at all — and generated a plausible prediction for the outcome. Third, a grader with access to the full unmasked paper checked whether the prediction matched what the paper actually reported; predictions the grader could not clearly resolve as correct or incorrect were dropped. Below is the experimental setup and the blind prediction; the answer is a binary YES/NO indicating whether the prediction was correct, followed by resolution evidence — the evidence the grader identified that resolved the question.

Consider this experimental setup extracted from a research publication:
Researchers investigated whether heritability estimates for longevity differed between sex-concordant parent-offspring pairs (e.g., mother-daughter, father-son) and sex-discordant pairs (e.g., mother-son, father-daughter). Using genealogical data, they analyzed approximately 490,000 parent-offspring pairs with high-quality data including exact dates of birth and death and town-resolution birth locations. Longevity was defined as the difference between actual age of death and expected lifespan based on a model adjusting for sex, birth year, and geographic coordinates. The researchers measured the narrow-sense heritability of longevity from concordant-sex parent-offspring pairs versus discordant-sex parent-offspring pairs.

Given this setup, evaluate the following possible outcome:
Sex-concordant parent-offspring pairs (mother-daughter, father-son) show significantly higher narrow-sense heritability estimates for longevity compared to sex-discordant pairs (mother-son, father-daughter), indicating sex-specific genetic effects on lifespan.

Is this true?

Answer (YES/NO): NO